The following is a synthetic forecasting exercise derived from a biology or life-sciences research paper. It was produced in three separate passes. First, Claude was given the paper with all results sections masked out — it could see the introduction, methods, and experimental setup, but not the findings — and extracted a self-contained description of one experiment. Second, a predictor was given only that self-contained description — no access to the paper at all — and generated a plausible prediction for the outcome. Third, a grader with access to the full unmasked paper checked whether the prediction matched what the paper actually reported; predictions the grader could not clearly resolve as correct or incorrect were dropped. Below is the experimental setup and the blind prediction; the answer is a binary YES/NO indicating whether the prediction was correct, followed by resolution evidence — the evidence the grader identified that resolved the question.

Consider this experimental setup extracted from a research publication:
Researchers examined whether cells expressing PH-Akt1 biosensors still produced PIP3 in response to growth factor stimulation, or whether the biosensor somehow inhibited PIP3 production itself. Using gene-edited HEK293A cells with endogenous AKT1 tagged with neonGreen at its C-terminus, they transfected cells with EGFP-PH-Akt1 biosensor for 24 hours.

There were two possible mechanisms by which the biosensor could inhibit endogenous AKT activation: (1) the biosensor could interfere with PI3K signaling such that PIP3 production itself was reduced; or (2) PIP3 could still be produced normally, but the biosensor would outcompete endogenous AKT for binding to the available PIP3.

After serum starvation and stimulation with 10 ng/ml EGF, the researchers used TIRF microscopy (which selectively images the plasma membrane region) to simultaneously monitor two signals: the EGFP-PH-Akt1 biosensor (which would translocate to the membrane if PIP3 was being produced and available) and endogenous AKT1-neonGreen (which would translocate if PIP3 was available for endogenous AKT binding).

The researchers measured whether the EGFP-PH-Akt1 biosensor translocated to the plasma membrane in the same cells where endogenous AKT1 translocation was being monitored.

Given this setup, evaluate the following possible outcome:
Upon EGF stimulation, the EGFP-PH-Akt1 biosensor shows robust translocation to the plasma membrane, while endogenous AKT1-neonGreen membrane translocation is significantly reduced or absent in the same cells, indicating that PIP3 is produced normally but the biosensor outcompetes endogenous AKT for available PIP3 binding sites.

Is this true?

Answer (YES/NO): YES